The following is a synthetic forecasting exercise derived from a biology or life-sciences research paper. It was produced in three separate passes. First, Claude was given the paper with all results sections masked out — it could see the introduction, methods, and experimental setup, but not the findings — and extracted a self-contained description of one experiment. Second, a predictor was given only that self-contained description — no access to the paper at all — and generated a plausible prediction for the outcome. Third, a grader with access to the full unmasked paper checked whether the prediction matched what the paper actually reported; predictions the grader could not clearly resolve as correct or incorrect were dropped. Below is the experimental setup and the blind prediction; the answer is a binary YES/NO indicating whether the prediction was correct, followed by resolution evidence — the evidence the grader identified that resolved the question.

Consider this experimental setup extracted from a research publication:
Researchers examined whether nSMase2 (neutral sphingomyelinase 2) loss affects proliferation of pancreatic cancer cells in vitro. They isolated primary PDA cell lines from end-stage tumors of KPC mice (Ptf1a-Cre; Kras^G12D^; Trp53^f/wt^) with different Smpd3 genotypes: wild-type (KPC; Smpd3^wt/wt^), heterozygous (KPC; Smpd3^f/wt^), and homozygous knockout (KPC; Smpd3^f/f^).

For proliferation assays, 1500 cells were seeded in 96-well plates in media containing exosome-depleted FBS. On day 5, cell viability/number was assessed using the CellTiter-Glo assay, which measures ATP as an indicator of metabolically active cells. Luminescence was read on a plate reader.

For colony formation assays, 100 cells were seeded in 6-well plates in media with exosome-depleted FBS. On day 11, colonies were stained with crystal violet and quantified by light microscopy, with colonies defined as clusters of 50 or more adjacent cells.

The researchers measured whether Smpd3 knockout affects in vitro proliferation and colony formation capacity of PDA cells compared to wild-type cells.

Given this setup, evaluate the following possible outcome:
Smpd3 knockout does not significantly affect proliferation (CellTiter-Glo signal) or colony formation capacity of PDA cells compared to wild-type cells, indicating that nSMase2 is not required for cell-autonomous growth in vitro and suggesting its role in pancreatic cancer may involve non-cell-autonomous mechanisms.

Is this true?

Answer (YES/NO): YES